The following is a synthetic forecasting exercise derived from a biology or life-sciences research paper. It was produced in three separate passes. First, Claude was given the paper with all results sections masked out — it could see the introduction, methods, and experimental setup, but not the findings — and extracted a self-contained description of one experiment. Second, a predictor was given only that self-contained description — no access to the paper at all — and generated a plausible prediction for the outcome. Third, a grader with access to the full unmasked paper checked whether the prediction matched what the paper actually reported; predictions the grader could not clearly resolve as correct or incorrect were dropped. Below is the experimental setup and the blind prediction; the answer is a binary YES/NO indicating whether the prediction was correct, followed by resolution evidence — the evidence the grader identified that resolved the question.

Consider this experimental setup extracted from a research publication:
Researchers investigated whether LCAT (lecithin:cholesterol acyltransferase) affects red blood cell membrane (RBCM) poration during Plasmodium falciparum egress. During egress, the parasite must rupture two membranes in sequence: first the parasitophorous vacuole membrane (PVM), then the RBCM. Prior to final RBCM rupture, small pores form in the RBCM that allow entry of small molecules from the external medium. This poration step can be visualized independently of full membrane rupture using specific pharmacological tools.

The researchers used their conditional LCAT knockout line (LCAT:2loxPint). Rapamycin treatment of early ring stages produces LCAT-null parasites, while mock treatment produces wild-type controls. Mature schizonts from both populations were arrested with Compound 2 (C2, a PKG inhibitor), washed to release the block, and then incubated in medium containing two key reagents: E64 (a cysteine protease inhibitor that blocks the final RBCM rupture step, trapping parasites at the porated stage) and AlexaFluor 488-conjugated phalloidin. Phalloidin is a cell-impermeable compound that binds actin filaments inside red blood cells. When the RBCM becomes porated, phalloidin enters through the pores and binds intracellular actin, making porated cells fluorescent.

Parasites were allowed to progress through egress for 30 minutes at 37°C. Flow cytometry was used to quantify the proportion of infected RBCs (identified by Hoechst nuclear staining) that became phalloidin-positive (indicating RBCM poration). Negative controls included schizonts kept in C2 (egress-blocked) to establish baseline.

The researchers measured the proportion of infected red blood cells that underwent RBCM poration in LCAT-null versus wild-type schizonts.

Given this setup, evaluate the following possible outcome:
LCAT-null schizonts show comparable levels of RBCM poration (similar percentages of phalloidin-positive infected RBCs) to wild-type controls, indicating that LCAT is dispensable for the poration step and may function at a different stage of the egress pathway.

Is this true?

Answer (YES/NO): NO